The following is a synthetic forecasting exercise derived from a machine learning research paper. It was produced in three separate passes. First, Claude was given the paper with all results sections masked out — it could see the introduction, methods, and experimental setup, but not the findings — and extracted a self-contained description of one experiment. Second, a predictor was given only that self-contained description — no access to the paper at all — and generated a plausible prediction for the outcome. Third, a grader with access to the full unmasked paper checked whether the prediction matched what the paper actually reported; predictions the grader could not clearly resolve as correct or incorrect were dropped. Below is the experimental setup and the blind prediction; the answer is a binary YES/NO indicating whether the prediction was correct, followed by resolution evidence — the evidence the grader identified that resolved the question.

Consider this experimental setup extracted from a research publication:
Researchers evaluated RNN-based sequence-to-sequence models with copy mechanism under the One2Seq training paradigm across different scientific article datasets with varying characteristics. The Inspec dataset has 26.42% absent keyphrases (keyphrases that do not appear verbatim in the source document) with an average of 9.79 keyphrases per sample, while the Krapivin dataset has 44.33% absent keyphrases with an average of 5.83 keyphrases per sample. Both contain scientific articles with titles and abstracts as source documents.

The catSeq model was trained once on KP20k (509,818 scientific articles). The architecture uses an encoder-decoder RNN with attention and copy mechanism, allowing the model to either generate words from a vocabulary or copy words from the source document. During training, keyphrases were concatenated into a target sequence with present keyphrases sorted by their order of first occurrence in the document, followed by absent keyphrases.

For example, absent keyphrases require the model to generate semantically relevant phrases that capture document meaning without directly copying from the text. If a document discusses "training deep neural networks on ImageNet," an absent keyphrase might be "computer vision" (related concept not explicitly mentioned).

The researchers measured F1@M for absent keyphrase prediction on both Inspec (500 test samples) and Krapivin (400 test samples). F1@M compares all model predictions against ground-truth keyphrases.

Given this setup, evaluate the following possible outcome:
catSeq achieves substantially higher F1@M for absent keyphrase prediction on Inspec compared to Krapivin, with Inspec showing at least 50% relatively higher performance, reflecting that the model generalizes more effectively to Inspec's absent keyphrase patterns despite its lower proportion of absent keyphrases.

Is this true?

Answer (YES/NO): NO